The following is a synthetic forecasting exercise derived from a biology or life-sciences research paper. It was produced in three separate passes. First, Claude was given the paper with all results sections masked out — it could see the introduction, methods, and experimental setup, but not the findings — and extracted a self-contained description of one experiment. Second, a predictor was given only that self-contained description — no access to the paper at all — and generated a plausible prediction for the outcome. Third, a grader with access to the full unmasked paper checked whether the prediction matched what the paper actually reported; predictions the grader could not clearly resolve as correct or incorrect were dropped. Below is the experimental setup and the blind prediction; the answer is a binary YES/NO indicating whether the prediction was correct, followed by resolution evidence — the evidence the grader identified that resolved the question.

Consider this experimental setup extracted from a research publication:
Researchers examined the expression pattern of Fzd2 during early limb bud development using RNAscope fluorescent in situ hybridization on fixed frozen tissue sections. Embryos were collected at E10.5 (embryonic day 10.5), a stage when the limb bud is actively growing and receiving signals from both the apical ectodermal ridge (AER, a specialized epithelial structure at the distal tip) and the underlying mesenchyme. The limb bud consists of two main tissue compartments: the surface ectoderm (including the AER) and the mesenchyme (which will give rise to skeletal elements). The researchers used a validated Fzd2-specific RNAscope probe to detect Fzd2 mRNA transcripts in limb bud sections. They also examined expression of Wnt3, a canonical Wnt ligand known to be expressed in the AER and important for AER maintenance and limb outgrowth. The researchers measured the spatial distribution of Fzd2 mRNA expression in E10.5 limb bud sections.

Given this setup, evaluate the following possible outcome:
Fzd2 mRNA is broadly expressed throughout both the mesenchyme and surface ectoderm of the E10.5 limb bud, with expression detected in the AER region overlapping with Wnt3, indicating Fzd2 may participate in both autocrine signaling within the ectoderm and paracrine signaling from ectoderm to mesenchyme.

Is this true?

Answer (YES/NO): YES